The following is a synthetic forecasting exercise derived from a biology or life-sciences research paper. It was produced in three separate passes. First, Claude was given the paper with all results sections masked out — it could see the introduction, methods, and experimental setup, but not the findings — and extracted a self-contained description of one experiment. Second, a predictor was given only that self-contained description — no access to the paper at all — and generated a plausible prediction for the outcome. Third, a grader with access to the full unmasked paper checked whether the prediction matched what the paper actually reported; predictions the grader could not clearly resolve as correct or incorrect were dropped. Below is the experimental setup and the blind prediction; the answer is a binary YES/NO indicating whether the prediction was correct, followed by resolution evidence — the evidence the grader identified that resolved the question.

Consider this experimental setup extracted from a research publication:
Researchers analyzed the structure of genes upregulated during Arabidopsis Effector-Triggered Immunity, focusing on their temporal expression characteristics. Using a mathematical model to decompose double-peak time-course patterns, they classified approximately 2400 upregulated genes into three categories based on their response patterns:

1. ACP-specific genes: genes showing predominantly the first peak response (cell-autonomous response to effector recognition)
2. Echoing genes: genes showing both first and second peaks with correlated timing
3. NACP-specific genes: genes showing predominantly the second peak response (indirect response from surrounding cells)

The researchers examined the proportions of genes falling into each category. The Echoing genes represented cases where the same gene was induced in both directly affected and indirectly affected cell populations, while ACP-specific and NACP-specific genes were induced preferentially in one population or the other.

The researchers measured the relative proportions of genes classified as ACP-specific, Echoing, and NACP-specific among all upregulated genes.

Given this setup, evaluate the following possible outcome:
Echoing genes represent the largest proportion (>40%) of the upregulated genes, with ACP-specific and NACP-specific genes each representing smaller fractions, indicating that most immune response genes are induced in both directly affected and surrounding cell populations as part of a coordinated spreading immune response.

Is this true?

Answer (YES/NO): YES